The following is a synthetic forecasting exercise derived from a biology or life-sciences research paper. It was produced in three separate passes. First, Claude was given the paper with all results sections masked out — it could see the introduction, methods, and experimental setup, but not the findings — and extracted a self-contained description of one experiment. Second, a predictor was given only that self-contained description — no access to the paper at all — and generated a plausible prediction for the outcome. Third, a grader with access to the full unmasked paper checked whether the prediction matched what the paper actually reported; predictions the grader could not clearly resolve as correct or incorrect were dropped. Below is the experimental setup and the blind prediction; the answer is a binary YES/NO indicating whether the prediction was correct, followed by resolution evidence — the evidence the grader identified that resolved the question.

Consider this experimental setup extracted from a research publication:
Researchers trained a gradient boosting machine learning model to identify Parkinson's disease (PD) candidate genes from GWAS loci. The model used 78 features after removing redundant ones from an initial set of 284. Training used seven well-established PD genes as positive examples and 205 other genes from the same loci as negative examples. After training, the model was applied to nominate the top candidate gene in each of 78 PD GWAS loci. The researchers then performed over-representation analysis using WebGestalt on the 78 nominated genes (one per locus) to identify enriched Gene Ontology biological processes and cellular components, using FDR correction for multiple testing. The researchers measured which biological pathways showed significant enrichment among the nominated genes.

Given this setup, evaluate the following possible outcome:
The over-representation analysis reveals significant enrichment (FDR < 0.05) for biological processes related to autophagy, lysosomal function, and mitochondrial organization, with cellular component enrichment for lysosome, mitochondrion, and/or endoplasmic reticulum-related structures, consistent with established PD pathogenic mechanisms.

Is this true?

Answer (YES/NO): NO